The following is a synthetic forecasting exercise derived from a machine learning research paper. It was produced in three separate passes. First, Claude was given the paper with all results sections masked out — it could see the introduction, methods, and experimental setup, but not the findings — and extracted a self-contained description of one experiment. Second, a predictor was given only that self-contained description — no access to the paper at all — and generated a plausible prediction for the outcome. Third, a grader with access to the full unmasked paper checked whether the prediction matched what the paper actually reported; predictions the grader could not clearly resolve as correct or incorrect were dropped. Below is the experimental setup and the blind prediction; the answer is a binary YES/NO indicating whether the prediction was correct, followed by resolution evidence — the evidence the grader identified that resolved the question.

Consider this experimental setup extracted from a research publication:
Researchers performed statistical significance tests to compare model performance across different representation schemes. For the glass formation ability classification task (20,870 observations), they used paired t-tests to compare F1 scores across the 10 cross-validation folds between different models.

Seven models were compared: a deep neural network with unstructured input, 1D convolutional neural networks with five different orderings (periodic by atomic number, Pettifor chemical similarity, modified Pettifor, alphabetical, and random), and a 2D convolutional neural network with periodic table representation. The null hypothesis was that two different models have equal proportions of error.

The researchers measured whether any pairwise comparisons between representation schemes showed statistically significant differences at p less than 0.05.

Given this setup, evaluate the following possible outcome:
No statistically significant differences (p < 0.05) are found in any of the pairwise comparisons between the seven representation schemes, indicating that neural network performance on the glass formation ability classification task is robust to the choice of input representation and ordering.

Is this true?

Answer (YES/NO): NO